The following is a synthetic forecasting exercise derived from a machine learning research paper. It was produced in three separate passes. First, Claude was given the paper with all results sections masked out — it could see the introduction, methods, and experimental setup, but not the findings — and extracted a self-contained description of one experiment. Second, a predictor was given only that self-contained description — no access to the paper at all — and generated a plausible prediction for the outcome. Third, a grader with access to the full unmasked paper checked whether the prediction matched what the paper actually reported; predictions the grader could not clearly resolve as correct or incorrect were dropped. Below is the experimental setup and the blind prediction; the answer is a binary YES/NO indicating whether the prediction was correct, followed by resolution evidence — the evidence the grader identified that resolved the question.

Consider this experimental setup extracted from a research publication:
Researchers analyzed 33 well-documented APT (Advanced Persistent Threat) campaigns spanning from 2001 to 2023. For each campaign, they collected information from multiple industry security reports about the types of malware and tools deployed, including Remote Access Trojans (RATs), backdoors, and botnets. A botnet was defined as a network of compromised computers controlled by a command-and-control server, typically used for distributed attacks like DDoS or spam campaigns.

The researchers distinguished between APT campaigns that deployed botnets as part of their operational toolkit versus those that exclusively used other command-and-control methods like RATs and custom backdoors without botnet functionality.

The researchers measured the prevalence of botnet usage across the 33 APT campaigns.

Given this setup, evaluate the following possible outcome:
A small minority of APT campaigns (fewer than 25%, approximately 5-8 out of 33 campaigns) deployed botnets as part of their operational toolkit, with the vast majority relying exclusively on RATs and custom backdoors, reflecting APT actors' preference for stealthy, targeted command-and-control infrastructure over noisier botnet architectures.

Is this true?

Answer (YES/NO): NO